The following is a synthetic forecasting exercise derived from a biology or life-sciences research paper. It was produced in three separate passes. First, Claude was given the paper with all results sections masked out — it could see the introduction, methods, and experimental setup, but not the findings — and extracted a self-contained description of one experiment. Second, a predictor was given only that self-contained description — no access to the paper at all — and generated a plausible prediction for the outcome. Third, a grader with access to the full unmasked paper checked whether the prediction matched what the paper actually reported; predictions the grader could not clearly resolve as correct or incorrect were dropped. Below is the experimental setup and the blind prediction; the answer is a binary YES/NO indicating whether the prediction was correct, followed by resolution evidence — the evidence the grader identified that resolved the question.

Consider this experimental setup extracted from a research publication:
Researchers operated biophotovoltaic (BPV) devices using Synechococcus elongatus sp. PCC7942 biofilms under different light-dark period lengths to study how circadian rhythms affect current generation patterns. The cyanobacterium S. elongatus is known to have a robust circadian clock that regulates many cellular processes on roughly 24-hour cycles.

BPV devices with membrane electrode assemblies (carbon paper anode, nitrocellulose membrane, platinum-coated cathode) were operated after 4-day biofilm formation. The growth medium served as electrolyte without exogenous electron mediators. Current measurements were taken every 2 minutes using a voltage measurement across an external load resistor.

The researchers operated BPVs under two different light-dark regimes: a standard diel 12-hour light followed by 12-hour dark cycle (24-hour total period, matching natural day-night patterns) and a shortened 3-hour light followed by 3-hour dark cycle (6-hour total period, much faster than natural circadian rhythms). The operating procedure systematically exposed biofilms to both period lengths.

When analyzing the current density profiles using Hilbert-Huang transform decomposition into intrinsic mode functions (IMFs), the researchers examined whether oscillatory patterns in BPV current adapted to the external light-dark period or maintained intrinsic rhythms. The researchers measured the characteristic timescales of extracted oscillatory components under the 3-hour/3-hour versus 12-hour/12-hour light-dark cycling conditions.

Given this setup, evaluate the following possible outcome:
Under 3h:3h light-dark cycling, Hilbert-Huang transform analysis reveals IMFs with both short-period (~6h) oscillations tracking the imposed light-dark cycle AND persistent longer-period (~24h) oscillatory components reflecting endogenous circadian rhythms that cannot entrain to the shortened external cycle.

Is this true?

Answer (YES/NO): NO